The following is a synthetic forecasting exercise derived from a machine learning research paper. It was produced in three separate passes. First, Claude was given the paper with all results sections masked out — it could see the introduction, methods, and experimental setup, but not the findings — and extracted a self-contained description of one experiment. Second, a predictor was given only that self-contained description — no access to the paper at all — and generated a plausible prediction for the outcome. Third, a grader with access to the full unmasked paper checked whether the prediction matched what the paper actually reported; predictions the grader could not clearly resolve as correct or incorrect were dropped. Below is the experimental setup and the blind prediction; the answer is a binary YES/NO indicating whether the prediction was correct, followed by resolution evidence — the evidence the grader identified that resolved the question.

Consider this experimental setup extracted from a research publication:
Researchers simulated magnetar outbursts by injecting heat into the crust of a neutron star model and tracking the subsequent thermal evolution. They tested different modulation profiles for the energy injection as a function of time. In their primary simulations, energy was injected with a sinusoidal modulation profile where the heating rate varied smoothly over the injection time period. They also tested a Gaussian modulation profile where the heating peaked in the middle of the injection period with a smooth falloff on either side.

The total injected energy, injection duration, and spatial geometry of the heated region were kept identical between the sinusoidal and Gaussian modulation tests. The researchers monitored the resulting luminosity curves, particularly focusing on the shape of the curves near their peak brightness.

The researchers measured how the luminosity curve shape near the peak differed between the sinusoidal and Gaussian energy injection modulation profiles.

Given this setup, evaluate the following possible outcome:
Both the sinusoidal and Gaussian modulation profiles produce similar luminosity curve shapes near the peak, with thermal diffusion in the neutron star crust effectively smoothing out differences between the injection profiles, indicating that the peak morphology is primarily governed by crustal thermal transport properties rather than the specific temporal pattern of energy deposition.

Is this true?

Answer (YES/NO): YES